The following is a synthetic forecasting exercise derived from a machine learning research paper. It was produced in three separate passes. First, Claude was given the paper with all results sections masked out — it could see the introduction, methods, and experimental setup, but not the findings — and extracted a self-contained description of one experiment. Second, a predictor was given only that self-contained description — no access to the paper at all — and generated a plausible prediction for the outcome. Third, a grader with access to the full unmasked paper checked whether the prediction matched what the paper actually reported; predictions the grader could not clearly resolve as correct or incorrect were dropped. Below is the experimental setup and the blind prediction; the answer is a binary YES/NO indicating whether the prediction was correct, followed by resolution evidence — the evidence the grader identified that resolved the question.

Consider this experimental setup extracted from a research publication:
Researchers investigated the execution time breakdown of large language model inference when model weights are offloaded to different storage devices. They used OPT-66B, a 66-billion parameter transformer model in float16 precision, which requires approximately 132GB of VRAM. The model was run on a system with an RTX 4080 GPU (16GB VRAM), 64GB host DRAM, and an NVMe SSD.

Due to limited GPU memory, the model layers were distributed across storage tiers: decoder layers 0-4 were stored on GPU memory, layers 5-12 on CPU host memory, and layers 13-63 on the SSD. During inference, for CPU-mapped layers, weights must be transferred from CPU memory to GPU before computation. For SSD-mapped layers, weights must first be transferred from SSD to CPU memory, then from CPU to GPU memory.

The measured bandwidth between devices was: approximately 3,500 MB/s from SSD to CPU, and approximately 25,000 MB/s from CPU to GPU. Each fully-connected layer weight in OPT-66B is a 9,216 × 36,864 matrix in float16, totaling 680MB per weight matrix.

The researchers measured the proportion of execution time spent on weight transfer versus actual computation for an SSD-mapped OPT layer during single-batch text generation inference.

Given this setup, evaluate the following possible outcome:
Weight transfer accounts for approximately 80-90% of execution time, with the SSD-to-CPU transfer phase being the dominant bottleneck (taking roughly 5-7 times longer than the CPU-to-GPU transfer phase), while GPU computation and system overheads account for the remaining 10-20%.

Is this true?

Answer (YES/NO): NO